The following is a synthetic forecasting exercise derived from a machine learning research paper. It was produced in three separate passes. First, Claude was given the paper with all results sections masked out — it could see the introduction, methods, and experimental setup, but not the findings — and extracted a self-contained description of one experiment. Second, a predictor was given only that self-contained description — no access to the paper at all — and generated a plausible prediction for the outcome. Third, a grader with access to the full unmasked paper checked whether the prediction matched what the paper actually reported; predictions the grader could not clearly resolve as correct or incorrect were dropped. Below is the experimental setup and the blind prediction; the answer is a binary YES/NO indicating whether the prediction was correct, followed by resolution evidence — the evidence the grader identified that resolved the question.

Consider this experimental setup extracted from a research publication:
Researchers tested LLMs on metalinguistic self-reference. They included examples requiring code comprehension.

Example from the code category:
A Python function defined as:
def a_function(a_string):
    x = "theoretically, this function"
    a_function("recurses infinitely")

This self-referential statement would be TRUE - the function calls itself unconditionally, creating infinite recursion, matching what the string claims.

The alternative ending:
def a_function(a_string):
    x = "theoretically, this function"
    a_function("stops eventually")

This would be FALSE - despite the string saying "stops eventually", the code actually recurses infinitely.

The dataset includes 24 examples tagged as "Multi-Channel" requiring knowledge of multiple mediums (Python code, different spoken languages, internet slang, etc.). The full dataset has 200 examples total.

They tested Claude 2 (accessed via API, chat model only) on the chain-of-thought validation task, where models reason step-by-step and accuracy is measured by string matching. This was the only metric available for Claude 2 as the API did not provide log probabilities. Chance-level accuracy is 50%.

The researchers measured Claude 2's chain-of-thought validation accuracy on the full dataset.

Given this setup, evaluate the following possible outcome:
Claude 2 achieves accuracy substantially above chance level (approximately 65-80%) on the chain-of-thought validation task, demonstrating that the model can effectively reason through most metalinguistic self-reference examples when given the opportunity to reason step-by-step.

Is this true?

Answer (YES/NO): NO